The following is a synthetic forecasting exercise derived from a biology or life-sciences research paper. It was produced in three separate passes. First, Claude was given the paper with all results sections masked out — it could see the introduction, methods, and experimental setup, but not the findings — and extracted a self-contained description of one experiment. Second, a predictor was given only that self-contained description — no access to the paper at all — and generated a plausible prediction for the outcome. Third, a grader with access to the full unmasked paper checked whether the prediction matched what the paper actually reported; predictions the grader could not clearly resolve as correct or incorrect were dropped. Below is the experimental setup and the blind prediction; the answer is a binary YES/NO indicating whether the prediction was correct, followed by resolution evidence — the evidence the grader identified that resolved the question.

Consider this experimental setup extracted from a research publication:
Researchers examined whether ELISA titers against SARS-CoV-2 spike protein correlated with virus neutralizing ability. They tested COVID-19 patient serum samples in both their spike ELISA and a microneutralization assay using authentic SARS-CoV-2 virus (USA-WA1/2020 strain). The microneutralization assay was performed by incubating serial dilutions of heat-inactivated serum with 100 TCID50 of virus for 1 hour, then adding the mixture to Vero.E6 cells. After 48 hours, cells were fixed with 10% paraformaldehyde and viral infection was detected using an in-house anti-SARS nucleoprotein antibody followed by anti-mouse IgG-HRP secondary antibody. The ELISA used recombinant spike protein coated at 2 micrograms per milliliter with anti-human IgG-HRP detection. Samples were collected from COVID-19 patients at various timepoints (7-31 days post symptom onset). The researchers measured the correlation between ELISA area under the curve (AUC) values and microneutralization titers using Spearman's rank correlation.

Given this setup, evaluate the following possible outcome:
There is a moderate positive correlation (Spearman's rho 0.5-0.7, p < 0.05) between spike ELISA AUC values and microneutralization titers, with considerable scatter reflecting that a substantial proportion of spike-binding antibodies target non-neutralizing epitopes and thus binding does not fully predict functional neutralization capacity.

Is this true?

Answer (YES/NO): NO